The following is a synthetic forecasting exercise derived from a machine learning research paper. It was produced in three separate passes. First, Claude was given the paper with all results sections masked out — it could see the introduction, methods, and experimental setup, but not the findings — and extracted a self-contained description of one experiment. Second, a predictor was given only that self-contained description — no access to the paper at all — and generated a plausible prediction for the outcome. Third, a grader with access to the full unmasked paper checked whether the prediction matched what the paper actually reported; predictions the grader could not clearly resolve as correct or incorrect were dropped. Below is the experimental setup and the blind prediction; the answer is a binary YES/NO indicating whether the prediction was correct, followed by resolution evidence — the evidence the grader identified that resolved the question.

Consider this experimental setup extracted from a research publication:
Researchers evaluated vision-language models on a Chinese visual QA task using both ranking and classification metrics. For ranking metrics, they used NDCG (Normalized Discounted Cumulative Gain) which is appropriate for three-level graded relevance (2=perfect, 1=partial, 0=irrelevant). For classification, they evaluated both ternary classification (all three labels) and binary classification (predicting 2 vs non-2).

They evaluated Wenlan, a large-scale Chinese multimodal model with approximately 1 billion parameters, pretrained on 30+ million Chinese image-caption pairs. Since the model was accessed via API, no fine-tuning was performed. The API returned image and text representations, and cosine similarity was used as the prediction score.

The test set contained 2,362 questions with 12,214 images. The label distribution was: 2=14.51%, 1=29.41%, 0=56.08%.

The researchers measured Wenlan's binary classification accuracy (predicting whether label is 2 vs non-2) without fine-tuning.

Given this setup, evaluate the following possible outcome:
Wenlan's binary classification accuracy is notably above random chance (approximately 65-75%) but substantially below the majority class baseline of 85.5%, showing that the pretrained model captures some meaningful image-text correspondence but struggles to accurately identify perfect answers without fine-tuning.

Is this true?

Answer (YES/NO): NO